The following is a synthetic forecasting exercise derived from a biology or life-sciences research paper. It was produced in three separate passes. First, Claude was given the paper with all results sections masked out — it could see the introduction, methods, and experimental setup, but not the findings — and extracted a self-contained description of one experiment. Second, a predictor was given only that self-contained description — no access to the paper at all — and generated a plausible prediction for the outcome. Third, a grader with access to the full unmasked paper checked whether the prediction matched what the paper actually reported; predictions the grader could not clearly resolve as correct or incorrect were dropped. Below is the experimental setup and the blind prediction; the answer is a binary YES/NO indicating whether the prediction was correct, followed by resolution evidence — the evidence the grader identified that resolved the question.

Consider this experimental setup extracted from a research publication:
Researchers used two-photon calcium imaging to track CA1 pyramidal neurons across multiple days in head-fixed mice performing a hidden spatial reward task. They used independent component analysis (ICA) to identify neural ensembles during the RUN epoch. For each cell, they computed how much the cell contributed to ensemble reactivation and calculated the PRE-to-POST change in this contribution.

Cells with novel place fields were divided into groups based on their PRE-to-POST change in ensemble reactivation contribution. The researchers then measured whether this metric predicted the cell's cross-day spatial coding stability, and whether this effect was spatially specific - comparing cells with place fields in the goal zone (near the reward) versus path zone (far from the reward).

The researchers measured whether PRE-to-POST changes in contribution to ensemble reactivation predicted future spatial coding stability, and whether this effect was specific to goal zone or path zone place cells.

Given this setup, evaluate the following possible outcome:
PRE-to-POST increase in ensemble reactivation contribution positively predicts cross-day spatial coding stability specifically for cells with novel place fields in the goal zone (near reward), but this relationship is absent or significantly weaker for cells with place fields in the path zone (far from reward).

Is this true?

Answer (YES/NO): NO